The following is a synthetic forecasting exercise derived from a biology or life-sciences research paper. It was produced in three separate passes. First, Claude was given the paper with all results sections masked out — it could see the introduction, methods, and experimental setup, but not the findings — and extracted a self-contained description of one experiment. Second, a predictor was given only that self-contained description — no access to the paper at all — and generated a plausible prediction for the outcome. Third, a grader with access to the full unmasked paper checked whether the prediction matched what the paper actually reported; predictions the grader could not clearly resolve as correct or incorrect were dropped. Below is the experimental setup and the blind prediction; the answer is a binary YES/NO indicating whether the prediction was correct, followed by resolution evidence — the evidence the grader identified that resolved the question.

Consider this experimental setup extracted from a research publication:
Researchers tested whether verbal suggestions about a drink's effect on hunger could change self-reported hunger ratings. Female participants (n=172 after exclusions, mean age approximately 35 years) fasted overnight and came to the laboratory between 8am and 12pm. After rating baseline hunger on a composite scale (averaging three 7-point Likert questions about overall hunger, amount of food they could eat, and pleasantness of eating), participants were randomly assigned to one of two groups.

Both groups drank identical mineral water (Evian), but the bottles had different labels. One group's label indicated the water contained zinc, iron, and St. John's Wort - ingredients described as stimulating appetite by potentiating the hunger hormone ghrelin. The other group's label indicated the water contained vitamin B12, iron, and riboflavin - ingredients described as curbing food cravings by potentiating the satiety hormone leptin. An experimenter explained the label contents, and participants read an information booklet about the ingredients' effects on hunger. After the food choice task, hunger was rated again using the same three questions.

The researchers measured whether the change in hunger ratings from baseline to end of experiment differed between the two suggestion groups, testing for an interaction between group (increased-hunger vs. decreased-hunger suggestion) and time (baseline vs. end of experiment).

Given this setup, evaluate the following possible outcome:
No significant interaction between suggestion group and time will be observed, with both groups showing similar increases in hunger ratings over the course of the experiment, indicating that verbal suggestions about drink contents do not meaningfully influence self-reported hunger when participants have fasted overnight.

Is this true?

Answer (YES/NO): NO